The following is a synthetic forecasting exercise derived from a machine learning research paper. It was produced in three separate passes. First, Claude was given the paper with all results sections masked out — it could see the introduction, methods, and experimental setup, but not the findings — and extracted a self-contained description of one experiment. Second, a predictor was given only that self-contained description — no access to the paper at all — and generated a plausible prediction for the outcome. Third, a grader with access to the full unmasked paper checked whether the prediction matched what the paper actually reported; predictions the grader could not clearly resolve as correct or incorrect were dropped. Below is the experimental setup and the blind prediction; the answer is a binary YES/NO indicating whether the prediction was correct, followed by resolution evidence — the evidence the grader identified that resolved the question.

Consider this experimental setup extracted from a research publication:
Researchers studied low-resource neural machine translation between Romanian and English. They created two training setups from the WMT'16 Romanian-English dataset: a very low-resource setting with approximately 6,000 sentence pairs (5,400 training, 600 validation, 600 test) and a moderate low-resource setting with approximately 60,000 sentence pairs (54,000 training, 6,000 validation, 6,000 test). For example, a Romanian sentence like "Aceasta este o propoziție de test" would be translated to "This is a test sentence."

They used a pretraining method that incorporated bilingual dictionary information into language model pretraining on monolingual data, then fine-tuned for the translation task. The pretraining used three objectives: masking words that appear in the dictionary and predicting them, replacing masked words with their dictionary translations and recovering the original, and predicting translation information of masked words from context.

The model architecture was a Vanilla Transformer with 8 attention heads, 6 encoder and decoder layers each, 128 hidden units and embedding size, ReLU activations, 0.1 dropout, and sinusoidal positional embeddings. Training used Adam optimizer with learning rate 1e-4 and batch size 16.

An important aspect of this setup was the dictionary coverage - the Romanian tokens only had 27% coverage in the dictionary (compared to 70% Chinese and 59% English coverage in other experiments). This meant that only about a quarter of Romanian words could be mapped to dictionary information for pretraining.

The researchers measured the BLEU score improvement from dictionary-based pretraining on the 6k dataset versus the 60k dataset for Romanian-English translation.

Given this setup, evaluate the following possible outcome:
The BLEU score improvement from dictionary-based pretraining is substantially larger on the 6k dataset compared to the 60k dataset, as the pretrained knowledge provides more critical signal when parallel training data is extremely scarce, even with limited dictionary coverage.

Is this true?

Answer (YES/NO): NO